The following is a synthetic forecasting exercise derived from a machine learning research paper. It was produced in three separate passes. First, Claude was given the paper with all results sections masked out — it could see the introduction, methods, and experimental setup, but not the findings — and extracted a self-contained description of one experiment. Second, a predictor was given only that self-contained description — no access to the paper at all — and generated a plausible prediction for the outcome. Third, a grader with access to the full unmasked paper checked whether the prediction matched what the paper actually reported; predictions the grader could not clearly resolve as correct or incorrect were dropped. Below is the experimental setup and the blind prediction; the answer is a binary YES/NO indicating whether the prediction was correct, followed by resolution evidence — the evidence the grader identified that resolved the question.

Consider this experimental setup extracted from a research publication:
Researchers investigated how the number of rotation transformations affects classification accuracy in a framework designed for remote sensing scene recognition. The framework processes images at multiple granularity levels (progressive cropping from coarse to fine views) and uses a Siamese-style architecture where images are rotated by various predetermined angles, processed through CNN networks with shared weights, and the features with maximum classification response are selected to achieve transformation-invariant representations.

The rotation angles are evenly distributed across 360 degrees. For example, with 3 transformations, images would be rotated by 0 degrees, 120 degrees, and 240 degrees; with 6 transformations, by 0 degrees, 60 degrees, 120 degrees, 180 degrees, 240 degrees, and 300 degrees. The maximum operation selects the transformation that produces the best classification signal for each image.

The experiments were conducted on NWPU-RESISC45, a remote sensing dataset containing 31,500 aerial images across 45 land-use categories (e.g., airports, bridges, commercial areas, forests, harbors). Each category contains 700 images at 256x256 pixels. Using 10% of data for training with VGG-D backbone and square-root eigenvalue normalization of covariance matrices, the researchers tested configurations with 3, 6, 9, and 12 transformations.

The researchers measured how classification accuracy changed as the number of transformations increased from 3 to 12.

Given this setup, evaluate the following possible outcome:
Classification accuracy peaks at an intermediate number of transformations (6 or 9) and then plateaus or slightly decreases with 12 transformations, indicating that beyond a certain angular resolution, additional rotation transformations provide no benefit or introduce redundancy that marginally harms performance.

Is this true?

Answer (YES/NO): NO